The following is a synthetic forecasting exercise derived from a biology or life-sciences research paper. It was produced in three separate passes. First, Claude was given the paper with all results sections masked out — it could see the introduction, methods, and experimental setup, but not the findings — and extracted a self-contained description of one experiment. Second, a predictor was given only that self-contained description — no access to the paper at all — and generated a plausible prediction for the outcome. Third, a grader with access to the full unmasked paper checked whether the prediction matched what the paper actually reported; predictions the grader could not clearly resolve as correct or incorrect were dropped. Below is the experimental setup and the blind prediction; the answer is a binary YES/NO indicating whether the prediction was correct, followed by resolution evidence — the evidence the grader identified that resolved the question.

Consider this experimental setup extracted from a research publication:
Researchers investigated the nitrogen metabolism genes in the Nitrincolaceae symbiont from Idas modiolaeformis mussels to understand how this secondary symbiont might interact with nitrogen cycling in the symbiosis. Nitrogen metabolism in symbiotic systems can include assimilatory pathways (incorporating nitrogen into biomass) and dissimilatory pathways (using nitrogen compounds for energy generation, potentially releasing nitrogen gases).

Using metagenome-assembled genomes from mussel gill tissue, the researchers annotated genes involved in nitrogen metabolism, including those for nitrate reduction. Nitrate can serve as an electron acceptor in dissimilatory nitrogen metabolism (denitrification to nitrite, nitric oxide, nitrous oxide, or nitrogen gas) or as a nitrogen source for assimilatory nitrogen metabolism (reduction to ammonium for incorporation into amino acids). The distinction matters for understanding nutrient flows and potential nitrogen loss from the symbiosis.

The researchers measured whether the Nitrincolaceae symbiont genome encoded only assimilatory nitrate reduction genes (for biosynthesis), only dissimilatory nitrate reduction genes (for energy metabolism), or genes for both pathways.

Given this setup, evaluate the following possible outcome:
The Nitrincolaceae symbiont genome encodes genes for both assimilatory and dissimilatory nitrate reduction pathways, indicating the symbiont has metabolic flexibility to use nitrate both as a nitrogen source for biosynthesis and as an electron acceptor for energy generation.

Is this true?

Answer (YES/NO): NO